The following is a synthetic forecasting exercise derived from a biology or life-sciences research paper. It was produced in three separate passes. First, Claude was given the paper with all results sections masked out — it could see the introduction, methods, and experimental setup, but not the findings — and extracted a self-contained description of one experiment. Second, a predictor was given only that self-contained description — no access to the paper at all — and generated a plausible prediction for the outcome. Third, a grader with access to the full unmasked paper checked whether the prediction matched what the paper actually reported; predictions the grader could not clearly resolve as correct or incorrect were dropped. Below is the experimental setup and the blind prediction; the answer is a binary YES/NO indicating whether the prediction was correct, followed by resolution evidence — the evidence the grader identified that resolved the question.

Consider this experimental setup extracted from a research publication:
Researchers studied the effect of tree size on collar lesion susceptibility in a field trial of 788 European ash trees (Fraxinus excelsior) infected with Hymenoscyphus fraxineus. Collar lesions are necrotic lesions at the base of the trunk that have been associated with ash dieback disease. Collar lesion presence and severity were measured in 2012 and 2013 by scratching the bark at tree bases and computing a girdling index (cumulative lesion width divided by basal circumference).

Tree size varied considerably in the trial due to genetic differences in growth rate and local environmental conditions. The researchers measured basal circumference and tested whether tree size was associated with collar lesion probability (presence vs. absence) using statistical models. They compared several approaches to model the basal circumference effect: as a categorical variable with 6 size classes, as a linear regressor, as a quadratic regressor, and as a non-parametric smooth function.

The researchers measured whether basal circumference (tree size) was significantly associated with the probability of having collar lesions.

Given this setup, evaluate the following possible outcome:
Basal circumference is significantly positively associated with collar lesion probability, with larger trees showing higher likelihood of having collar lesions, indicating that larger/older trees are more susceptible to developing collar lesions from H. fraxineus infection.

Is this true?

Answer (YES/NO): NO